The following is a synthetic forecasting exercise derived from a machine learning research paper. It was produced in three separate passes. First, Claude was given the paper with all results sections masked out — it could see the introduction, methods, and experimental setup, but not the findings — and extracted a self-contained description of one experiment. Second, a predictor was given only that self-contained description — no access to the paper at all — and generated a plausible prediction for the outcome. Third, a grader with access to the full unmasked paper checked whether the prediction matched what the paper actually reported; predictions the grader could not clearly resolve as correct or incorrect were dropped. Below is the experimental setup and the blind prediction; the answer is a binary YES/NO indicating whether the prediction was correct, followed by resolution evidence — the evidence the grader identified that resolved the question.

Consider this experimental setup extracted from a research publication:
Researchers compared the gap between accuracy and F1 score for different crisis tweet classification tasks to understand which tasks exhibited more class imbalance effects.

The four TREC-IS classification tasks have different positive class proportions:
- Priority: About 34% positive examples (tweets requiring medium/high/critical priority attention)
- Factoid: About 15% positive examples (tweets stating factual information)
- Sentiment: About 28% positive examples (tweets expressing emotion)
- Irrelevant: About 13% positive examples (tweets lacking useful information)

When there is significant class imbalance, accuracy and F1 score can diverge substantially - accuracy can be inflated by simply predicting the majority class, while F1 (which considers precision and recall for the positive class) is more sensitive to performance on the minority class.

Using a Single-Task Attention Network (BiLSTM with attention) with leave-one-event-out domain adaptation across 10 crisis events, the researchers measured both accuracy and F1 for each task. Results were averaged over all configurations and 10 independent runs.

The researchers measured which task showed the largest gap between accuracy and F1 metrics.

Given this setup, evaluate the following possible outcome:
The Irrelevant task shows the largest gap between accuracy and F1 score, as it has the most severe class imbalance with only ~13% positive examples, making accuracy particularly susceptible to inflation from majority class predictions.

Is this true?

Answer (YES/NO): YES